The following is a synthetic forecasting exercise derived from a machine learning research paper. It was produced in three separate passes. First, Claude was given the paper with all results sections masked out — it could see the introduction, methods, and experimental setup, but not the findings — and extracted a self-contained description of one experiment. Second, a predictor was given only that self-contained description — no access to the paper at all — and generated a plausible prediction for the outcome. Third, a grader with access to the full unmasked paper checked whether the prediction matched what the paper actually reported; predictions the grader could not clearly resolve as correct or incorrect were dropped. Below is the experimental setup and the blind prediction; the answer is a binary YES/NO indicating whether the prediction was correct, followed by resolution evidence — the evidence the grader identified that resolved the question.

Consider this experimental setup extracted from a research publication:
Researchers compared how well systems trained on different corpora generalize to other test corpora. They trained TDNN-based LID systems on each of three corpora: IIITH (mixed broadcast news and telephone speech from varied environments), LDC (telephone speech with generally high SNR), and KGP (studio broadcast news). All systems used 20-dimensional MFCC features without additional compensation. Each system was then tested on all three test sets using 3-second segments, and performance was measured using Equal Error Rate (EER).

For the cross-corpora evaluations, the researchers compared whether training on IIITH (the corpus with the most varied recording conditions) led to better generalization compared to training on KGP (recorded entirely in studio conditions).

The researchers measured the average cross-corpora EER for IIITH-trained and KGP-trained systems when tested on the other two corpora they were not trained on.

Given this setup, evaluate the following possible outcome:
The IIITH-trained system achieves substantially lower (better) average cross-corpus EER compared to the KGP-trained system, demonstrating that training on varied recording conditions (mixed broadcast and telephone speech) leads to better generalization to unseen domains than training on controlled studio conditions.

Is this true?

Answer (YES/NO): YES